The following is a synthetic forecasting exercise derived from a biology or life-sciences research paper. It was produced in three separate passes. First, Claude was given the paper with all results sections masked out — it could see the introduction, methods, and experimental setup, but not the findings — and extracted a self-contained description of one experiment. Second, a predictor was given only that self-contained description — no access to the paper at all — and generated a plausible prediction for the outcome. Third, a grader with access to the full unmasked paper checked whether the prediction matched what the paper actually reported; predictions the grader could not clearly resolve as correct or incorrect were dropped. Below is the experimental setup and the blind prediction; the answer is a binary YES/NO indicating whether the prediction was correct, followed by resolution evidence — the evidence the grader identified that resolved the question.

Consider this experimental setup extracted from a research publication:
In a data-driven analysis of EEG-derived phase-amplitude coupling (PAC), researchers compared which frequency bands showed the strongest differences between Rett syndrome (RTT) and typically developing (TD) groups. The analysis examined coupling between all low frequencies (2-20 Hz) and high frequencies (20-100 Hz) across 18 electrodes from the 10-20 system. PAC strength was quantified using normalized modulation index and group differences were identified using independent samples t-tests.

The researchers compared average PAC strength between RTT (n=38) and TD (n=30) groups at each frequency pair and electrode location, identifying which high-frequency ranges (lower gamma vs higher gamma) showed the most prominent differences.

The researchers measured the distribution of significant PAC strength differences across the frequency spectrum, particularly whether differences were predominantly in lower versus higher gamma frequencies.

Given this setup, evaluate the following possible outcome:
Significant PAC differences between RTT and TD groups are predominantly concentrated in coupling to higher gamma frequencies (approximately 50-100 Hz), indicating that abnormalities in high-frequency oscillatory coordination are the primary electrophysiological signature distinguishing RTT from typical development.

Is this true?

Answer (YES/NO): NO